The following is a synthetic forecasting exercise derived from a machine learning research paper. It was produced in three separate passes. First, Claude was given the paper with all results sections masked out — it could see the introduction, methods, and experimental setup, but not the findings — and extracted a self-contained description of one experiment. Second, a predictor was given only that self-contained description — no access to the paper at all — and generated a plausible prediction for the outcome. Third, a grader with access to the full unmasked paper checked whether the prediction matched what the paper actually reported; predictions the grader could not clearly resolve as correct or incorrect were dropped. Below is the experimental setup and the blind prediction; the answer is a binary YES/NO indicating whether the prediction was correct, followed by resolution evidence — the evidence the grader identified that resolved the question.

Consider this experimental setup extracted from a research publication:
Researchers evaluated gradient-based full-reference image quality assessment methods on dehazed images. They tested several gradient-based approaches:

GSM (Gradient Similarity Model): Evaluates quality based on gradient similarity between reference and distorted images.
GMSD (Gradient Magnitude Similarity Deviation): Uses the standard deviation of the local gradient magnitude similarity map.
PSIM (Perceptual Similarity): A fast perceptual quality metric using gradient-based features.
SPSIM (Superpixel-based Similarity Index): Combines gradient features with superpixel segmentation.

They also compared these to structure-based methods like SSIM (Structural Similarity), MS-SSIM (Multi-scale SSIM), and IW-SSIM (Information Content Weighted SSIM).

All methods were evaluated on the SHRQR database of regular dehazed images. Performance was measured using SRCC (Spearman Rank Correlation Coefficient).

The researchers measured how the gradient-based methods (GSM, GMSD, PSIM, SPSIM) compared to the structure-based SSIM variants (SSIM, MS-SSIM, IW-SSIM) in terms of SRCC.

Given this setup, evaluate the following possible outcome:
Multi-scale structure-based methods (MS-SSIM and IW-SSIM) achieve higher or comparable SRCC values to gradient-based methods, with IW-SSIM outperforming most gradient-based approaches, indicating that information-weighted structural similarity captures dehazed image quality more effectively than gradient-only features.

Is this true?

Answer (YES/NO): NO